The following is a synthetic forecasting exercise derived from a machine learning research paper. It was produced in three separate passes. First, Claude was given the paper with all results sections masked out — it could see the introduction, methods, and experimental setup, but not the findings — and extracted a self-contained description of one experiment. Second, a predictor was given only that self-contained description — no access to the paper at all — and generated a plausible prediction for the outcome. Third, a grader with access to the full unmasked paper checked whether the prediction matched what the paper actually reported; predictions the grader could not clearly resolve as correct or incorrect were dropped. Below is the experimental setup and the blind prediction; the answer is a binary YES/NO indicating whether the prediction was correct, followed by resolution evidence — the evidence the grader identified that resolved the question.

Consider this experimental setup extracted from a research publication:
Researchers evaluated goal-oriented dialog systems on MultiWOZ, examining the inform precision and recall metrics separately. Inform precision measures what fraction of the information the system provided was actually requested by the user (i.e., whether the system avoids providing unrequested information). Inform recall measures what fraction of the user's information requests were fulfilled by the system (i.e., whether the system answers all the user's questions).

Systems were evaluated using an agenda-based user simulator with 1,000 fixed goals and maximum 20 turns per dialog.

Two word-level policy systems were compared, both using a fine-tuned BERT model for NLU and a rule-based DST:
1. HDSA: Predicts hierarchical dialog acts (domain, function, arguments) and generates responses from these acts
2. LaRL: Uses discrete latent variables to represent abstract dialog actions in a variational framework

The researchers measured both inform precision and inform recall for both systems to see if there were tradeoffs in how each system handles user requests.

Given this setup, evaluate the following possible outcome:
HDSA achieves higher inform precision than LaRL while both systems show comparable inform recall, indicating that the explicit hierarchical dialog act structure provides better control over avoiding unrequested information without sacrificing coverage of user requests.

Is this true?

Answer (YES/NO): NO